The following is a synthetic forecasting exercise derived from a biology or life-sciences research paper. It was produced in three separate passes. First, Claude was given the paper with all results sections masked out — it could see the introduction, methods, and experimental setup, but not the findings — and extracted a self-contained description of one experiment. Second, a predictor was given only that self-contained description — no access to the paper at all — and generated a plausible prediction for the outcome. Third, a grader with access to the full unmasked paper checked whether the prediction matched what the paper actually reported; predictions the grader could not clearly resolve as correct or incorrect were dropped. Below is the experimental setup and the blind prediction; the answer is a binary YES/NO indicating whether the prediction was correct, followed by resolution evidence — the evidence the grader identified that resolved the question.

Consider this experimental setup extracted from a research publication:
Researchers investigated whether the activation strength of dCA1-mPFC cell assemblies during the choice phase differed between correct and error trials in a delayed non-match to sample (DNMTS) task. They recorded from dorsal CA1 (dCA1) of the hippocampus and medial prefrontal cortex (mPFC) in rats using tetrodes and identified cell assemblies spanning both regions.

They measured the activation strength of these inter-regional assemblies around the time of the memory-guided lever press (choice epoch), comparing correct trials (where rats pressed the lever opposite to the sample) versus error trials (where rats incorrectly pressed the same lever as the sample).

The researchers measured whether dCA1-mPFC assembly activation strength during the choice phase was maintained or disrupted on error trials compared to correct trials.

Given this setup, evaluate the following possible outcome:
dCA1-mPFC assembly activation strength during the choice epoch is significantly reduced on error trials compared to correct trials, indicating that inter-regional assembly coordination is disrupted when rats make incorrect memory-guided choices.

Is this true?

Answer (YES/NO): NO